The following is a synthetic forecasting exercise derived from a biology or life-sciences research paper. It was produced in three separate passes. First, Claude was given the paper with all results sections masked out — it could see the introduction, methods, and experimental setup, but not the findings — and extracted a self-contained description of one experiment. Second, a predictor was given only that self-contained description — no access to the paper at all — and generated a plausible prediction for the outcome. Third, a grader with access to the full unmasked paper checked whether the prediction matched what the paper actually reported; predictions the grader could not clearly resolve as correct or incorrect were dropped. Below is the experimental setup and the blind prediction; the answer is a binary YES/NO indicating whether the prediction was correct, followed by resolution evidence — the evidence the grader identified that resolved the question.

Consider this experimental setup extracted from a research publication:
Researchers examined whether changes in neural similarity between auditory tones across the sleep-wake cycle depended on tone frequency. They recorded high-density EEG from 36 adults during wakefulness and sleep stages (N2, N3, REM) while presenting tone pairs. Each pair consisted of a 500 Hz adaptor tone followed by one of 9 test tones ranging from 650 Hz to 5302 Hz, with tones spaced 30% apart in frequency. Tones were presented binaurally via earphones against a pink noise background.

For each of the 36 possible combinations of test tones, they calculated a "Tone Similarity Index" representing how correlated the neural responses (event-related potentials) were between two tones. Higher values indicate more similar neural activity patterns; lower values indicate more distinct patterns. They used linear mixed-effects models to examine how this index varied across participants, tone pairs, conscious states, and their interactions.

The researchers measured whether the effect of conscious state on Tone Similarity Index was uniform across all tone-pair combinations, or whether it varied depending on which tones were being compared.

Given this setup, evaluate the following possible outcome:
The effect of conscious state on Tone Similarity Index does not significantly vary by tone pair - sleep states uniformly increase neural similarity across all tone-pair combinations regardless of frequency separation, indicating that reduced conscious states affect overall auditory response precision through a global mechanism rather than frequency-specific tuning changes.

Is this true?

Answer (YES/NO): NO